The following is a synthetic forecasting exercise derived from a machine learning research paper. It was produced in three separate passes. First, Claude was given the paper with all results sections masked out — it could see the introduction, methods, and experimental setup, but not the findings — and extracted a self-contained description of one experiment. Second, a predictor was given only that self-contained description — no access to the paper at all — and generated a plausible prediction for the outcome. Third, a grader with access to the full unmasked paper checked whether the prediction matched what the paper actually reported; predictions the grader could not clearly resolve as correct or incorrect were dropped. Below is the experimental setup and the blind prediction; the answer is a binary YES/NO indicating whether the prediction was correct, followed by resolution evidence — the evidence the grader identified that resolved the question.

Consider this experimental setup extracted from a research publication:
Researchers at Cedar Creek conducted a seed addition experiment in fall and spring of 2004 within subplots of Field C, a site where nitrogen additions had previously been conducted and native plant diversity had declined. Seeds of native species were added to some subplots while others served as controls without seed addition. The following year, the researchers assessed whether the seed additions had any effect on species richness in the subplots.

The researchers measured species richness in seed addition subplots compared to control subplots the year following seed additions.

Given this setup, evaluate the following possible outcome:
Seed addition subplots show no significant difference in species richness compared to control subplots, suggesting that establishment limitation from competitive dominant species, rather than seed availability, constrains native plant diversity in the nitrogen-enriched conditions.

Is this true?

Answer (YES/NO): NO